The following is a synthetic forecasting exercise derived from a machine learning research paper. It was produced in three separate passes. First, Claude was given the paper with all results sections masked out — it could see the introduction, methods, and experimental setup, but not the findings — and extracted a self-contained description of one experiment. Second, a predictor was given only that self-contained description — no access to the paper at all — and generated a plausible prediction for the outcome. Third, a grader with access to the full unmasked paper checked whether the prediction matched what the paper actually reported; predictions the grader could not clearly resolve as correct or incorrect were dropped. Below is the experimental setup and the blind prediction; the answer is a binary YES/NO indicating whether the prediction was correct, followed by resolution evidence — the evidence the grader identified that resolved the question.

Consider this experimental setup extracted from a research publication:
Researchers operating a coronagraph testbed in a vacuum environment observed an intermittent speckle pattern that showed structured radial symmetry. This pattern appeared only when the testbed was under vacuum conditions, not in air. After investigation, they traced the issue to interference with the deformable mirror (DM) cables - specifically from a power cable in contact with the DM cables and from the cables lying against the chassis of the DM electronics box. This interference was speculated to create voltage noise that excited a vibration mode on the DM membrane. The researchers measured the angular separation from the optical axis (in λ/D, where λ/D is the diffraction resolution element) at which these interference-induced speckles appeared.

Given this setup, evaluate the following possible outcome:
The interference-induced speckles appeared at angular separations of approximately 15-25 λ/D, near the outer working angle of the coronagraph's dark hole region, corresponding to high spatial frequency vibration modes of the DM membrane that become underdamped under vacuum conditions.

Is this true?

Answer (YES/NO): NO